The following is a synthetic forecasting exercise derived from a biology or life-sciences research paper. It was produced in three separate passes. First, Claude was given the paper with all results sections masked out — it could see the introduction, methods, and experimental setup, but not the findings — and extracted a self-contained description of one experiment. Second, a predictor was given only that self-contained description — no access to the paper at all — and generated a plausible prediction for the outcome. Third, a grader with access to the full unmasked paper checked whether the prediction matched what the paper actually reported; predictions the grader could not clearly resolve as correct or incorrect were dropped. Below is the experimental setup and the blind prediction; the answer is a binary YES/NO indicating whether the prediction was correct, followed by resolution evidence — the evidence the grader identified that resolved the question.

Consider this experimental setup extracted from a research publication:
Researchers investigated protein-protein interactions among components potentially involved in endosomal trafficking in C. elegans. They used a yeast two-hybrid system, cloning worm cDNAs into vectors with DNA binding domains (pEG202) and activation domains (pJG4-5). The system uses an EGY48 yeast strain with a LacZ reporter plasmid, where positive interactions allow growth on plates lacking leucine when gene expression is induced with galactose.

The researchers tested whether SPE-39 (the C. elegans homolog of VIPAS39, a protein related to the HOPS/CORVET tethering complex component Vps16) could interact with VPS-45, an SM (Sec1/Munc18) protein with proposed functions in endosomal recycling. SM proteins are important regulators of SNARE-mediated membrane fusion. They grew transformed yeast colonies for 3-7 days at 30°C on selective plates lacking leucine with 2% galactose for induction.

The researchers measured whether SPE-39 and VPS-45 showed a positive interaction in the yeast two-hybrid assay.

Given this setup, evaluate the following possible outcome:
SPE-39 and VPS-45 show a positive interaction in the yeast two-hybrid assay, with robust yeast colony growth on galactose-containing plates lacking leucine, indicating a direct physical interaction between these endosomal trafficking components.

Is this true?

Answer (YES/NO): YES